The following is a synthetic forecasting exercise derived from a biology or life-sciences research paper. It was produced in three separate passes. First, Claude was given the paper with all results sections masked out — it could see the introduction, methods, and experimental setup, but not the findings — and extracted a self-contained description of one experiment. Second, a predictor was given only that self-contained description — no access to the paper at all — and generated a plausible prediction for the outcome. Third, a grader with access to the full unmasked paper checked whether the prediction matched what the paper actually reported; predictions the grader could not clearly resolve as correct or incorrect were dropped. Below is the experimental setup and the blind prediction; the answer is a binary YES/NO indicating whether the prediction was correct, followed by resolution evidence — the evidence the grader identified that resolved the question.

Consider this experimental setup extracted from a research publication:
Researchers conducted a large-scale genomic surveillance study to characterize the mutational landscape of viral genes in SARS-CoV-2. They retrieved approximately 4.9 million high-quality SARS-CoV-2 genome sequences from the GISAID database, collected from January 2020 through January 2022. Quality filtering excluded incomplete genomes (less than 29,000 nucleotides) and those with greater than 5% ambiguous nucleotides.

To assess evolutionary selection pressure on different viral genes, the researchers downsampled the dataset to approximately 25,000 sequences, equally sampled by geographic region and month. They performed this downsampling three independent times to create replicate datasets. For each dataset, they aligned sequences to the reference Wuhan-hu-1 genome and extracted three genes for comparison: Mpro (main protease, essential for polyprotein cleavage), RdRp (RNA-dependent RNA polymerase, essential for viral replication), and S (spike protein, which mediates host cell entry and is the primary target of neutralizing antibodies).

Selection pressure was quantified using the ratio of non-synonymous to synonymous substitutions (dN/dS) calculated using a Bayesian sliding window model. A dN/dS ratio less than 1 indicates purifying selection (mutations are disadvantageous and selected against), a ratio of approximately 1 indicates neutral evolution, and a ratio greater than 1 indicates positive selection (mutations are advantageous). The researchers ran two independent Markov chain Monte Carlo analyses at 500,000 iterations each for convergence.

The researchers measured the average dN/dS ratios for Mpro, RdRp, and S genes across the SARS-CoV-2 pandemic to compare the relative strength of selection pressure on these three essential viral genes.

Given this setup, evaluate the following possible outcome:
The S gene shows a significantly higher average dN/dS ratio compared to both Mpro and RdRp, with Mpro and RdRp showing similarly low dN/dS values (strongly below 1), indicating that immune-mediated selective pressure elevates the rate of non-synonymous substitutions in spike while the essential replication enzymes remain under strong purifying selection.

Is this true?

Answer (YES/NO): YES